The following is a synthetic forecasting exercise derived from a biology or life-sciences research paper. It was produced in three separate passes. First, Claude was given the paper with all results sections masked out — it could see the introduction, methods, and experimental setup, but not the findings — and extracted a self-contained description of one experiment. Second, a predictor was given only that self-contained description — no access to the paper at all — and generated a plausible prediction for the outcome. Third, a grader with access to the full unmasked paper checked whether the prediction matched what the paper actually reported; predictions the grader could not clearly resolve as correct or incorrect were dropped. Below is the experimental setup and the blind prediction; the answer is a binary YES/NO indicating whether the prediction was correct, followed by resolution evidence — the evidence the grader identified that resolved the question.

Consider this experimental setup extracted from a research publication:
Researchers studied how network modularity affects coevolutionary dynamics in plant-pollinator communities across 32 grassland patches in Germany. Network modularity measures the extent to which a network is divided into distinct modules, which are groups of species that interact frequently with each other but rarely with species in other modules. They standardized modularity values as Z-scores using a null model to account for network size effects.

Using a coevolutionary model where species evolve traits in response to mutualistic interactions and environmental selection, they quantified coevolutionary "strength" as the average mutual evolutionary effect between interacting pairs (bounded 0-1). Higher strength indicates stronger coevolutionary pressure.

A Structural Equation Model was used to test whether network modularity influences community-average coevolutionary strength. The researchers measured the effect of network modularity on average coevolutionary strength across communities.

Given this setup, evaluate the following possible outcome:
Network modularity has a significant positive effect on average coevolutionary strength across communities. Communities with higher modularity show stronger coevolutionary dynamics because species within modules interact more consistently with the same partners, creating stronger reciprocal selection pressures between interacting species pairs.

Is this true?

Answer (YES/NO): YES